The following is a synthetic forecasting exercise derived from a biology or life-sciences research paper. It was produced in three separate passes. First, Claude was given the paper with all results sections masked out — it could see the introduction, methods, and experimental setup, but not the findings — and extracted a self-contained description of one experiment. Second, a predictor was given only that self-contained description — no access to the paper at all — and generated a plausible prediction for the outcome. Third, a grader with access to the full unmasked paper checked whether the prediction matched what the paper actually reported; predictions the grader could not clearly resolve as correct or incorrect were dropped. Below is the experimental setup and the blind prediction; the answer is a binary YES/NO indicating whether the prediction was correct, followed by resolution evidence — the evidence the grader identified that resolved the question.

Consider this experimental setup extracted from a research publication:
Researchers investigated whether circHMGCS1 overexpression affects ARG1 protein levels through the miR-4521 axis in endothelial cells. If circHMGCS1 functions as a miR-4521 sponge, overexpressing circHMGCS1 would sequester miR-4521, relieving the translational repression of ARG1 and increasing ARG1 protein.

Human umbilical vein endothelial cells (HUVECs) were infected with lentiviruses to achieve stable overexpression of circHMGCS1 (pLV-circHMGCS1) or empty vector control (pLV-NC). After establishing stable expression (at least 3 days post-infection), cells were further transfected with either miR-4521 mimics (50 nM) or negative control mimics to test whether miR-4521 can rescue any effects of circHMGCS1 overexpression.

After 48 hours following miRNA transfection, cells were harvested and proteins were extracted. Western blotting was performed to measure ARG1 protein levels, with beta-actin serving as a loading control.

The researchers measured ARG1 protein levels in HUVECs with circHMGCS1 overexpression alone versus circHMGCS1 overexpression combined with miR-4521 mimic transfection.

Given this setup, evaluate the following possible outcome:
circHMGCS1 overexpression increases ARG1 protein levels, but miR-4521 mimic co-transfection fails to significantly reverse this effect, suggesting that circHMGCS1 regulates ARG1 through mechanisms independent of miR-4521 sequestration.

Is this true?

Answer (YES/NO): NO